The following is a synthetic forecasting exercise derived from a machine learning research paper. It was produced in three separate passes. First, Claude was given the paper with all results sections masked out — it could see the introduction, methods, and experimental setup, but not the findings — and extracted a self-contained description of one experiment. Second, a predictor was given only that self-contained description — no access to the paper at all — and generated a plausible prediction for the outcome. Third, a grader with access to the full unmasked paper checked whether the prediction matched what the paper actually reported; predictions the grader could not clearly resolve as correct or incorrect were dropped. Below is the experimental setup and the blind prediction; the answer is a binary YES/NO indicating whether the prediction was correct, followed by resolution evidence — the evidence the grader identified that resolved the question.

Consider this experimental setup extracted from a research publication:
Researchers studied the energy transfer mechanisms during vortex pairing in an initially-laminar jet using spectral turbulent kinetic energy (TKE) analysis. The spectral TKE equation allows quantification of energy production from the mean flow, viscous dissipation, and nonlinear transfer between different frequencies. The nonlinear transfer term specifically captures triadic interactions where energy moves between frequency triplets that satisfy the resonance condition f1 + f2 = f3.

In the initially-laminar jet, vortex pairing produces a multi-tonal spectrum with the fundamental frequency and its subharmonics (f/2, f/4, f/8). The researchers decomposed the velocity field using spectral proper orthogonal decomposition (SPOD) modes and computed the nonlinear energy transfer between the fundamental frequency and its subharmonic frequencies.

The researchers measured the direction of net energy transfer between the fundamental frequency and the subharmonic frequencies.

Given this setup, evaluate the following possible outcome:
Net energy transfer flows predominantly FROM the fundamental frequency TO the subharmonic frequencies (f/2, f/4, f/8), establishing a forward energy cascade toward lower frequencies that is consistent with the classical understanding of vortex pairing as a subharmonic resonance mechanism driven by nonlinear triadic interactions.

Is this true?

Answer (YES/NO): NO